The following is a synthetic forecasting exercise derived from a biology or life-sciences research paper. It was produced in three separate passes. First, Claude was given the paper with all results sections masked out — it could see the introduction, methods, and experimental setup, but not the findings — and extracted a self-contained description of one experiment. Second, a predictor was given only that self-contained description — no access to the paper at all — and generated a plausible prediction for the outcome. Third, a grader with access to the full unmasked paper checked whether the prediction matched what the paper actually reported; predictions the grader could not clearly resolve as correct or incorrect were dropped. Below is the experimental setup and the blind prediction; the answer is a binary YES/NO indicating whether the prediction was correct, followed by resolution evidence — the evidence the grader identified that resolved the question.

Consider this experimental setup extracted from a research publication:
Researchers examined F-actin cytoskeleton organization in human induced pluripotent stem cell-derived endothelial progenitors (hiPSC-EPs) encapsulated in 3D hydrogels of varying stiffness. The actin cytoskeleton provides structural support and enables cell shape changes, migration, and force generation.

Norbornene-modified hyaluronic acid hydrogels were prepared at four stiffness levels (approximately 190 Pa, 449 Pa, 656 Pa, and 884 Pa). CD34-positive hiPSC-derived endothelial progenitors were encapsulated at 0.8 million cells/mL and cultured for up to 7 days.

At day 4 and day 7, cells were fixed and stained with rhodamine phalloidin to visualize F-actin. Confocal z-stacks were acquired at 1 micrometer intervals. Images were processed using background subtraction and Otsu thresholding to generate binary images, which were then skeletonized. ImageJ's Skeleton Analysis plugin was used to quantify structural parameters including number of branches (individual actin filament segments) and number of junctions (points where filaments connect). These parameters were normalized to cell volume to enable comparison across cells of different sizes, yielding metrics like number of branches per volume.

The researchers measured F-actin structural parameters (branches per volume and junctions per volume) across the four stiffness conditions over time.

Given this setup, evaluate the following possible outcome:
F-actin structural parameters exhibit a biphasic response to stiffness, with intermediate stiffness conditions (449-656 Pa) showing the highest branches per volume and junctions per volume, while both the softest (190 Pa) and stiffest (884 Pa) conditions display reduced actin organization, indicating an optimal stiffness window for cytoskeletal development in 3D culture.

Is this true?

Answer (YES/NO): NO